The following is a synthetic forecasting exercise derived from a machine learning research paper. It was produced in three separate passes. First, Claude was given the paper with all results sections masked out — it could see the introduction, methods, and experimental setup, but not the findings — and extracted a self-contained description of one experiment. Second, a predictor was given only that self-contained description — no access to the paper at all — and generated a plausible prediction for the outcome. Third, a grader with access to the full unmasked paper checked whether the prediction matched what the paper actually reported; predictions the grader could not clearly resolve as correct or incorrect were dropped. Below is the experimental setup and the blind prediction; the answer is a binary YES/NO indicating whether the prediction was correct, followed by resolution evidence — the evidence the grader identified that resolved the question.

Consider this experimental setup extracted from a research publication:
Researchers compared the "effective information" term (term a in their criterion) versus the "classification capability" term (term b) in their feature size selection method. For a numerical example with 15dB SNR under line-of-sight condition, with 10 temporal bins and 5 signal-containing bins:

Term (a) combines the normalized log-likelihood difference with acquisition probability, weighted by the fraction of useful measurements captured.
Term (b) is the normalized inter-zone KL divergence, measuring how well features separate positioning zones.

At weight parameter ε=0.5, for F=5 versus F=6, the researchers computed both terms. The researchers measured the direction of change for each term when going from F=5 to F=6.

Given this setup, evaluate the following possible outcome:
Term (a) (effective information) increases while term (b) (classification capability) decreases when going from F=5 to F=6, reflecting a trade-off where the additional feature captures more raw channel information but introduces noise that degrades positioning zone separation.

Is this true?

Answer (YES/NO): YES